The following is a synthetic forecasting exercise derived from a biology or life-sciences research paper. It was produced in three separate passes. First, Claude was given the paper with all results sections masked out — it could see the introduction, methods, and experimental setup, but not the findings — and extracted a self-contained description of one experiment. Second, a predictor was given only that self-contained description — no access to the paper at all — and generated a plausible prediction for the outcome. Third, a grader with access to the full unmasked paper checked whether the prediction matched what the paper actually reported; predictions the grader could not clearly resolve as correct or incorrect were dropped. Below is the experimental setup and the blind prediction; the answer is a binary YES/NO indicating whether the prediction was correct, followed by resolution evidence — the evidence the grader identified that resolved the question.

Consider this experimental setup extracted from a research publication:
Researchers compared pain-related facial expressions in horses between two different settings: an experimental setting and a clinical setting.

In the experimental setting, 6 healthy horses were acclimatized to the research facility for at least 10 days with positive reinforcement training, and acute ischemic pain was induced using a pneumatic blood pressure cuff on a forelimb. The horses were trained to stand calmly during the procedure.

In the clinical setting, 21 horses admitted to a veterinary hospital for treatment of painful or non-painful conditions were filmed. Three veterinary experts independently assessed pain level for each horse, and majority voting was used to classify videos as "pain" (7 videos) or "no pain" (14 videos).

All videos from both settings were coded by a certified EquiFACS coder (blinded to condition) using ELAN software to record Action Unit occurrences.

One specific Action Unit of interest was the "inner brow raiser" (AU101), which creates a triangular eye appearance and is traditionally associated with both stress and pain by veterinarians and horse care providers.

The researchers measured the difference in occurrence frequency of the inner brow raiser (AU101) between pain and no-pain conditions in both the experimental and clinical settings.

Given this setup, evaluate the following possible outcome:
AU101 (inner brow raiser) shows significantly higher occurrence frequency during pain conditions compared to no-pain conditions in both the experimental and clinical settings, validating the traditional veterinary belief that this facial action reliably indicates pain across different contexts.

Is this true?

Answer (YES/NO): NO